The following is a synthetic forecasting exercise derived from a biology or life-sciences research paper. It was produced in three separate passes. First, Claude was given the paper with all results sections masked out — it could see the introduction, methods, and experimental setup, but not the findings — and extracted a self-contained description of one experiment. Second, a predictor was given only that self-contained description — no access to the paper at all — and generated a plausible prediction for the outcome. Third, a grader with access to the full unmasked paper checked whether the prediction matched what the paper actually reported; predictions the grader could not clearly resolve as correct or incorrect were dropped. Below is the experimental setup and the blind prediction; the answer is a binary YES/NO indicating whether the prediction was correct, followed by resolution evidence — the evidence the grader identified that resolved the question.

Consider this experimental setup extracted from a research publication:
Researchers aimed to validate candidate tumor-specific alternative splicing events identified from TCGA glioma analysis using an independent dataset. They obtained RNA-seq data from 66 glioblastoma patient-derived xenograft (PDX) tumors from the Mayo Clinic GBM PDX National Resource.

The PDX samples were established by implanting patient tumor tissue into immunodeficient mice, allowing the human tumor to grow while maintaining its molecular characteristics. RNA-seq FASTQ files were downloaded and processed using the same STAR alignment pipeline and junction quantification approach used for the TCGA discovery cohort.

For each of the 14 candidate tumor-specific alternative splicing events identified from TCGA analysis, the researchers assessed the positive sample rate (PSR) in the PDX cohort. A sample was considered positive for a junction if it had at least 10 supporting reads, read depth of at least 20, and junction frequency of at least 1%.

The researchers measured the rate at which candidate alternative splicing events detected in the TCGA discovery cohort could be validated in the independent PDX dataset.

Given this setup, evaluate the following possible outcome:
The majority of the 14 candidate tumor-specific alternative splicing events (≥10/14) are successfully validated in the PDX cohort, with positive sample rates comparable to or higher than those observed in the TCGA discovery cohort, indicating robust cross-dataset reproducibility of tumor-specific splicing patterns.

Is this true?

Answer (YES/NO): NO